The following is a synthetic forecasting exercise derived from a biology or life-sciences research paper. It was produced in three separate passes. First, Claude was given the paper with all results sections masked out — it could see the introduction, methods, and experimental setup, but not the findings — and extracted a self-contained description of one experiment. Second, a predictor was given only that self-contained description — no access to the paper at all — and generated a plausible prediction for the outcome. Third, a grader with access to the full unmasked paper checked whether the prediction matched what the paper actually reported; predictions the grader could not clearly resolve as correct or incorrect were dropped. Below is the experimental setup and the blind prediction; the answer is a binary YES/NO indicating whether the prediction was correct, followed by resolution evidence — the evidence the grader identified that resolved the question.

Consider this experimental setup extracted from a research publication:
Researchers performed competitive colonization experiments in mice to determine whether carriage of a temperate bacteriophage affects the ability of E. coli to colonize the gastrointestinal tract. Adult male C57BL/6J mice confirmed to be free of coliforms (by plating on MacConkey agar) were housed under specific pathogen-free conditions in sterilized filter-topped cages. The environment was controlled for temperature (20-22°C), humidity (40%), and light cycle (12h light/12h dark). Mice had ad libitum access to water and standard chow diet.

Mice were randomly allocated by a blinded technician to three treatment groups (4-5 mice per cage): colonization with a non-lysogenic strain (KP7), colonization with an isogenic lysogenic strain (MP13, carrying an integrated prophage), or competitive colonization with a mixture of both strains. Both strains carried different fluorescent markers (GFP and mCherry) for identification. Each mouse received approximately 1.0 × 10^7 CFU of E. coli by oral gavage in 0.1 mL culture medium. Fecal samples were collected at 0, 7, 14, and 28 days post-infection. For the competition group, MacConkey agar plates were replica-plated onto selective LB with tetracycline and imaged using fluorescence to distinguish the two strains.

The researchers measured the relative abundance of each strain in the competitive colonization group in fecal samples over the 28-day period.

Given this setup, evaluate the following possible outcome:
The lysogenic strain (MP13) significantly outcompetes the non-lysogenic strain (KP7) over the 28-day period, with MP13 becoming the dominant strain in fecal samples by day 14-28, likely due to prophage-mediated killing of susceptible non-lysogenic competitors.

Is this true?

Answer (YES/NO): YES